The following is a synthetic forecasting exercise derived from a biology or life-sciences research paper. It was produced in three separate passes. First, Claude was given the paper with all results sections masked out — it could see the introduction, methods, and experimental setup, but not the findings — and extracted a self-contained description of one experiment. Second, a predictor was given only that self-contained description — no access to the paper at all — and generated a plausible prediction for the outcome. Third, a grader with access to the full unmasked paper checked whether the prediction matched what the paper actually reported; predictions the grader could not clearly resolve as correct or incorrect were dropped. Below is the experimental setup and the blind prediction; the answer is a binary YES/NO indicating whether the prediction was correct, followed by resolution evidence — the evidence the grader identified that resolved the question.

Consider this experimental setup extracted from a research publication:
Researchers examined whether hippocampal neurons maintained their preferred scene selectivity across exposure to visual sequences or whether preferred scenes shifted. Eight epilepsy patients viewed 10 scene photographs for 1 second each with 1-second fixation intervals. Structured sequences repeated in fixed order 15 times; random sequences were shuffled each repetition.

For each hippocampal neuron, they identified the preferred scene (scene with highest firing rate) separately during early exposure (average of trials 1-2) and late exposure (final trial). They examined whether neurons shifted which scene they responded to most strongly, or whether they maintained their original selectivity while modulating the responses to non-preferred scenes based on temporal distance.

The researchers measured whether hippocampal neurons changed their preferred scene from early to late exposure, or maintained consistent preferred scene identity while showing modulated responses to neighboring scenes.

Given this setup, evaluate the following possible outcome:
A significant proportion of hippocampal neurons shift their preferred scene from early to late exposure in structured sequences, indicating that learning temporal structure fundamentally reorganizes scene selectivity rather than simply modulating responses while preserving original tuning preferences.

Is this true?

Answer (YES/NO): NO